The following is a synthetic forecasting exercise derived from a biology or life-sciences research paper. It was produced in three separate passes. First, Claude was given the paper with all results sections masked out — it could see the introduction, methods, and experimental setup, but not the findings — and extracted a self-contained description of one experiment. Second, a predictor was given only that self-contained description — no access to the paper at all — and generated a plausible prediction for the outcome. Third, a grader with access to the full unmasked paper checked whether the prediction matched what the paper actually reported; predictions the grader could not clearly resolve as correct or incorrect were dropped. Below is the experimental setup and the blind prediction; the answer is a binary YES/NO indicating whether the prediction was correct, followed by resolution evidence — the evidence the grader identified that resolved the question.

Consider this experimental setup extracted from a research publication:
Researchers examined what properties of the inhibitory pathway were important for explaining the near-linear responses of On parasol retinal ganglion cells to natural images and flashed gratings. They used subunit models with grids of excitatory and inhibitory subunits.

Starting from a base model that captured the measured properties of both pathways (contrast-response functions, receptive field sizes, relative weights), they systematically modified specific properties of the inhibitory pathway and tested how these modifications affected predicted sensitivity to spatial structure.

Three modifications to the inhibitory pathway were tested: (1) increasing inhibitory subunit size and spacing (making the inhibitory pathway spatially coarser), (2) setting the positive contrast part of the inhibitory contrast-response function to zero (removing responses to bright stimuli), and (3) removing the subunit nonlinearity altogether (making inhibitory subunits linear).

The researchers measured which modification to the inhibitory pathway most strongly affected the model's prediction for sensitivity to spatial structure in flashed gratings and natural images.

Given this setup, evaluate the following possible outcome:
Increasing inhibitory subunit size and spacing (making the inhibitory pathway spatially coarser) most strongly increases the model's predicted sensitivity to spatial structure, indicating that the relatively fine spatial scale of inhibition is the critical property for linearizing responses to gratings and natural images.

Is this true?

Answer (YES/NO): NO